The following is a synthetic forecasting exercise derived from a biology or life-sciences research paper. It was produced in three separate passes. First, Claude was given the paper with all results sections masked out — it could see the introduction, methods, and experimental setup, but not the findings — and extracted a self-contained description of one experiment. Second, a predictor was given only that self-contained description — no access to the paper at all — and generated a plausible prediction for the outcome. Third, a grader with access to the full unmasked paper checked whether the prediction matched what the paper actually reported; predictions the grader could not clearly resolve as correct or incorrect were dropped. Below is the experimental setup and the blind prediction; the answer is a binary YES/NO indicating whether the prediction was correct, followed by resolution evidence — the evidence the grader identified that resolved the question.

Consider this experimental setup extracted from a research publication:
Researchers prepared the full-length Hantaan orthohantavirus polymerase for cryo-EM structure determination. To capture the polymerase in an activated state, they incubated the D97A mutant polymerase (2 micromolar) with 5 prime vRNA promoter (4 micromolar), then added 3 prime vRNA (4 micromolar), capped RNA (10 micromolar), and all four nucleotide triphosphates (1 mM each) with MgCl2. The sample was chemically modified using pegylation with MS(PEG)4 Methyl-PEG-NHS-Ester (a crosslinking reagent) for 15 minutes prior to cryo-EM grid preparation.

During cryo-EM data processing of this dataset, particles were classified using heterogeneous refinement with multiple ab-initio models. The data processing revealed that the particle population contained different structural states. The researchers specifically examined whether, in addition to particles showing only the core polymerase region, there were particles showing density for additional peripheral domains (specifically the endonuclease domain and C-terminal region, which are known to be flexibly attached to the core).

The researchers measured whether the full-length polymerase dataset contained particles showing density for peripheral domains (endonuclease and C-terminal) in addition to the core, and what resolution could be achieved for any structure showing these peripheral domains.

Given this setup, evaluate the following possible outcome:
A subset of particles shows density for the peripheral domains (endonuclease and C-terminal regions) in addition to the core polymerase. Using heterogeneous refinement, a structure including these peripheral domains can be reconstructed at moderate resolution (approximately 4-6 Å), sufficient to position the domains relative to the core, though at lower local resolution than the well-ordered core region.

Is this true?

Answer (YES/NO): NO